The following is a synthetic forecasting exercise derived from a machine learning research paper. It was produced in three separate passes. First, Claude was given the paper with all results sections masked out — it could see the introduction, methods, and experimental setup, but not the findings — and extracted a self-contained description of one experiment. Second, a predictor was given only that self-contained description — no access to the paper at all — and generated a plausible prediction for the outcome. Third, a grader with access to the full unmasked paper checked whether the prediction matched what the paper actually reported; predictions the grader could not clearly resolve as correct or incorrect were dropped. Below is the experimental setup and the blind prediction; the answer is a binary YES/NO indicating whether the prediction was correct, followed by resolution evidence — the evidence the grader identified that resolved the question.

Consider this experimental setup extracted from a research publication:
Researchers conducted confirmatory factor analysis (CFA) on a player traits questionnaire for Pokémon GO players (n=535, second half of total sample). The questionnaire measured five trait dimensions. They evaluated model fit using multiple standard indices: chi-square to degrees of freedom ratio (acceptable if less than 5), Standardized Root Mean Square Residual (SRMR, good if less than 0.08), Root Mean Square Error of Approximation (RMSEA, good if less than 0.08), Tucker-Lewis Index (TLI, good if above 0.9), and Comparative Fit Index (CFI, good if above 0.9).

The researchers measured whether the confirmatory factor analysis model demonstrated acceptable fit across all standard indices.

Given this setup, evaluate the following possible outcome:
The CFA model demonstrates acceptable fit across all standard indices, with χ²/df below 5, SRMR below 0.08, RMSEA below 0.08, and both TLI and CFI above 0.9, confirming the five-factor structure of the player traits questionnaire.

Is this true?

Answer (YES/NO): YES